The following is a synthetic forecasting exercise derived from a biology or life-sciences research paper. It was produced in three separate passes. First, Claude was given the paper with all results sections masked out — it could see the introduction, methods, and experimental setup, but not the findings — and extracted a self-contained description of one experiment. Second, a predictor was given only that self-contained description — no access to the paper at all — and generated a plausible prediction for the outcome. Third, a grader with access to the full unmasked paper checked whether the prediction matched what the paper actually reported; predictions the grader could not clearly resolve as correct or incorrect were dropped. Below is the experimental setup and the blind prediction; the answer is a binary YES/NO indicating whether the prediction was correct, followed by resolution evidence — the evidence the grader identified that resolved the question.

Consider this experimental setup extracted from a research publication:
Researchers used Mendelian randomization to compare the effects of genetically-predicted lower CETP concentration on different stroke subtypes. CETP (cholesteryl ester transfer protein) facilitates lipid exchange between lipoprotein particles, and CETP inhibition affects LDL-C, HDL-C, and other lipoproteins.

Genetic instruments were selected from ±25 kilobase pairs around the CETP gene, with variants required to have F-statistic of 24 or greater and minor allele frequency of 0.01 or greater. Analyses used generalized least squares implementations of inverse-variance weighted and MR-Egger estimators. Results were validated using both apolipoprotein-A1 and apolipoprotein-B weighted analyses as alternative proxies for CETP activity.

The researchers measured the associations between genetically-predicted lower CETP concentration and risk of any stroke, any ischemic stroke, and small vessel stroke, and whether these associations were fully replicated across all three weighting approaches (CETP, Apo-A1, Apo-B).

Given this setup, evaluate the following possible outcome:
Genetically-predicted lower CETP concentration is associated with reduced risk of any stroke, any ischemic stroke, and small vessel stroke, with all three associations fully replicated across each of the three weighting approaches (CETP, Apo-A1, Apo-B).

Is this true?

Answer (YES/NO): NO